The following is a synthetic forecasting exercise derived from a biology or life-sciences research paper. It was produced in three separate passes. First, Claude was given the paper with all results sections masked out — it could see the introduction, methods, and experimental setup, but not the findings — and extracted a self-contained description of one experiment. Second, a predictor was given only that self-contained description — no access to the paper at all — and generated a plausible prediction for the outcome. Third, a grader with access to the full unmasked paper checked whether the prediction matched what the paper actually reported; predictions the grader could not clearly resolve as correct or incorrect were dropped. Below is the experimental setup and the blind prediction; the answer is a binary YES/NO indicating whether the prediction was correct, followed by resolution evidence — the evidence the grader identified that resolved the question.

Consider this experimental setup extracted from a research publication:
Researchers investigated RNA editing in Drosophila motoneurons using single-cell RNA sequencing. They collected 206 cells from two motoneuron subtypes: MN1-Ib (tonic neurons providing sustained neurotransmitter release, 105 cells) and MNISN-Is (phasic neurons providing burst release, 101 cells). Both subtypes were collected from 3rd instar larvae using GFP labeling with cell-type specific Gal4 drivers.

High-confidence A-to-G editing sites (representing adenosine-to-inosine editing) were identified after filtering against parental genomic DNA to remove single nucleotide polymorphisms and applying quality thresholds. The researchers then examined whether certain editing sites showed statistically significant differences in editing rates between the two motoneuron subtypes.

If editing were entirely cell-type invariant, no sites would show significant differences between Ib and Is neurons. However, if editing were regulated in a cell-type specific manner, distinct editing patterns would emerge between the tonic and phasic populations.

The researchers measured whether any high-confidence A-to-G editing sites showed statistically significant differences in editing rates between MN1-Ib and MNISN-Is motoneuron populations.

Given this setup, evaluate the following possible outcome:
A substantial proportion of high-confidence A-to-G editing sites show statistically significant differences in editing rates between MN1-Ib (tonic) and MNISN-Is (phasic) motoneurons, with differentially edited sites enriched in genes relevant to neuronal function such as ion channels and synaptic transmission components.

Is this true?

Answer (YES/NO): NO